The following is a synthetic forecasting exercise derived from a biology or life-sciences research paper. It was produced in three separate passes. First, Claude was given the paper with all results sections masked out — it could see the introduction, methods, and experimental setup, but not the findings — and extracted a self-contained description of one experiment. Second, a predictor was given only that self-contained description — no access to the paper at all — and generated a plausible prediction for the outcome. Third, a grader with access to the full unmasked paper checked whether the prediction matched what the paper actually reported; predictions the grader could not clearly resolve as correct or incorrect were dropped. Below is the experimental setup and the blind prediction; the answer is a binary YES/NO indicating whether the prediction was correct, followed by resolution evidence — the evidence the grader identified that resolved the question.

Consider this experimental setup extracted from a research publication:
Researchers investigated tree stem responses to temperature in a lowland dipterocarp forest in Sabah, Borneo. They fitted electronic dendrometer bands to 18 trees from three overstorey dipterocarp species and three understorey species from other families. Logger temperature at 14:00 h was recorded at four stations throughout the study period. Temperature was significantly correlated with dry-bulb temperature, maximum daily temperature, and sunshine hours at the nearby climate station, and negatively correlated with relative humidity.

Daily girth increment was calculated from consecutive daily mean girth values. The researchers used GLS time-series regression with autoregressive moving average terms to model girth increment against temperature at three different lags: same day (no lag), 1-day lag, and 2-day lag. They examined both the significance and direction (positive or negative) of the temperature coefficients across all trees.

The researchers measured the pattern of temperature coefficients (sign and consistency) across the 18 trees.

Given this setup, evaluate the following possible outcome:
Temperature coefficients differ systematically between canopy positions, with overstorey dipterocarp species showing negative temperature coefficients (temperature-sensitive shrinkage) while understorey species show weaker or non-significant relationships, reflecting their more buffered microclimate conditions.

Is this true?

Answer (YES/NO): NO